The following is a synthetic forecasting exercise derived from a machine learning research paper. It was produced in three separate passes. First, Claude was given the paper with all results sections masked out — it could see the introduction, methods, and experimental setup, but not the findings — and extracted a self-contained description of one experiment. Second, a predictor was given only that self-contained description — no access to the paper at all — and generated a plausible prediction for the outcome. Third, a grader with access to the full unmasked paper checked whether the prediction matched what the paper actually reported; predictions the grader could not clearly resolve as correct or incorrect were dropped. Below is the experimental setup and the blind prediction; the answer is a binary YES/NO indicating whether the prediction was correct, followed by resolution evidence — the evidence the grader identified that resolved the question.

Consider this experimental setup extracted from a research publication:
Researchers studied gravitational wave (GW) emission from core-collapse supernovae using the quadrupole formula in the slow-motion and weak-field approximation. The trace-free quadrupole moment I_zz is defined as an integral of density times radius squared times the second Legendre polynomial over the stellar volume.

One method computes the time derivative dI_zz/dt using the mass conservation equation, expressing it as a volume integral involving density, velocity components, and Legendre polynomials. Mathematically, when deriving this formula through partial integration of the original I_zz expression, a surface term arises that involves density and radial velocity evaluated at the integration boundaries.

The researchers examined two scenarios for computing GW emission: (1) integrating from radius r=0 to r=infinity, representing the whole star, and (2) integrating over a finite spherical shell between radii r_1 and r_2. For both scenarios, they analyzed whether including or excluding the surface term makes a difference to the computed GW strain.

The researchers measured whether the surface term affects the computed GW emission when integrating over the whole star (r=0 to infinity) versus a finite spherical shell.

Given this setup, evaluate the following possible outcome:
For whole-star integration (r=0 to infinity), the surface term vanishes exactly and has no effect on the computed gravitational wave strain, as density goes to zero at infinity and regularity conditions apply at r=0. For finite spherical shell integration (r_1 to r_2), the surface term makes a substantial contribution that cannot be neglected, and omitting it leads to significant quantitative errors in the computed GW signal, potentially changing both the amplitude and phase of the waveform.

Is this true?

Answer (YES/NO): YES